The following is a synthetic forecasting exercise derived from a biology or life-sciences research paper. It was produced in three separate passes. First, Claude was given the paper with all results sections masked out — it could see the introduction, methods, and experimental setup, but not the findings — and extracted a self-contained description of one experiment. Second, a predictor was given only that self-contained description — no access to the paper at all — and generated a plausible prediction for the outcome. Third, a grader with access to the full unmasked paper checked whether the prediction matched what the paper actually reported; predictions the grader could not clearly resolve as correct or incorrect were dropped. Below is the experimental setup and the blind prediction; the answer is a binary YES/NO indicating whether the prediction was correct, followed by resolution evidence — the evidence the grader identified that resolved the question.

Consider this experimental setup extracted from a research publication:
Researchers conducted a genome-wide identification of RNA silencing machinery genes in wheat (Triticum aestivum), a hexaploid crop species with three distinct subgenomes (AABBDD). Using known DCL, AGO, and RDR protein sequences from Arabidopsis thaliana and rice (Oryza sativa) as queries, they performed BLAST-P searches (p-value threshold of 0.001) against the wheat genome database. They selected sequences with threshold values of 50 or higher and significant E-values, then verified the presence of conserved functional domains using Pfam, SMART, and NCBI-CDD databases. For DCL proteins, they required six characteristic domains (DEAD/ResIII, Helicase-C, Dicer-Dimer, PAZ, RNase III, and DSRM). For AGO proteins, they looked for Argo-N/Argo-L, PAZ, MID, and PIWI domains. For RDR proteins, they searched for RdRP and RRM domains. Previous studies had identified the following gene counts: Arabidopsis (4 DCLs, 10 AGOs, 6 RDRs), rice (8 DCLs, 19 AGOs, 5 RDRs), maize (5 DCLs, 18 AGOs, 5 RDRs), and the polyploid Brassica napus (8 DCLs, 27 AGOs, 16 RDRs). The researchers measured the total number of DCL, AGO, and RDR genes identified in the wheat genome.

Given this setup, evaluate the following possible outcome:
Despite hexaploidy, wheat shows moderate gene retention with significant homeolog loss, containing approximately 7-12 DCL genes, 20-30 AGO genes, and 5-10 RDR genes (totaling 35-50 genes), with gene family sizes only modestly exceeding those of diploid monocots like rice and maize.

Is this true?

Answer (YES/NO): NO